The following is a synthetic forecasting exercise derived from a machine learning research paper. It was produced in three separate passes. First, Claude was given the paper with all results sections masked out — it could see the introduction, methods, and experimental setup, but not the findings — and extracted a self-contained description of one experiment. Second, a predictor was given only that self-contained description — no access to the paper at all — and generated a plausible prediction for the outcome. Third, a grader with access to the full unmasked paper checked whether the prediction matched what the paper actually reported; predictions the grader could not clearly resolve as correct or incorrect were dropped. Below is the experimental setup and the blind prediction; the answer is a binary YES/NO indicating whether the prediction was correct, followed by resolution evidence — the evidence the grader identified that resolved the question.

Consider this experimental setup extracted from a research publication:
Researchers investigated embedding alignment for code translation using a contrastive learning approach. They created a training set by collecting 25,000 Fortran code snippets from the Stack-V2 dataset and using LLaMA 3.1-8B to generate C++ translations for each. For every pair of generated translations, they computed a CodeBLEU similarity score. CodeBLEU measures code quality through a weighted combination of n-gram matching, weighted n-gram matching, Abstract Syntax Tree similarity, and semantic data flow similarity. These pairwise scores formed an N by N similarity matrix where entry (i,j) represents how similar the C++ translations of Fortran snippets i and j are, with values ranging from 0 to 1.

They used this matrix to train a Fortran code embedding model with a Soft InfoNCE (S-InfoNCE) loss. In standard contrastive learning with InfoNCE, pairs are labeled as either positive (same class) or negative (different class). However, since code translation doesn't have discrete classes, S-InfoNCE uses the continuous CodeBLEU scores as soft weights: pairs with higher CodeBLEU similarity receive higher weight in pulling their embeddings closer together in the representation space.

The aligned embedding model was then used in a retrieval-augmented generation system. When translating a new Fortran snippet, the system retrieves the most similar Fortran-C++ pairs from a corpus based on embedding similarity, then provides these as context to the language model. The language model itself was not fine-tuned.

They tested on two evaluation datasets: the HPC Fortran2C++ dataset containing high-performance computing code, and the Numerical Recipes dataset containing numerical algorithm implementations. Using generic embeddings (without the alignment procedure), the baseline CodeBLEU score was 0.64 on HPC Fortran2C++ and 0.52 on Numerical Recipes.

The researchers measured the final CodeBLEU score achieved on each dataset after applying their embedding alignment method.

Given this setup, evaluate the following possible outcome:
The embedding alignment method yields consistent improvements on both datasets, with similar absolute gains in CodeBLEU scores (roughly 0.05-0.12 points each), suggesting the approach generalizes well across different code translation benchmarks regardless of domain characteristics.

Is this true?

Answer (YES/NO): YES